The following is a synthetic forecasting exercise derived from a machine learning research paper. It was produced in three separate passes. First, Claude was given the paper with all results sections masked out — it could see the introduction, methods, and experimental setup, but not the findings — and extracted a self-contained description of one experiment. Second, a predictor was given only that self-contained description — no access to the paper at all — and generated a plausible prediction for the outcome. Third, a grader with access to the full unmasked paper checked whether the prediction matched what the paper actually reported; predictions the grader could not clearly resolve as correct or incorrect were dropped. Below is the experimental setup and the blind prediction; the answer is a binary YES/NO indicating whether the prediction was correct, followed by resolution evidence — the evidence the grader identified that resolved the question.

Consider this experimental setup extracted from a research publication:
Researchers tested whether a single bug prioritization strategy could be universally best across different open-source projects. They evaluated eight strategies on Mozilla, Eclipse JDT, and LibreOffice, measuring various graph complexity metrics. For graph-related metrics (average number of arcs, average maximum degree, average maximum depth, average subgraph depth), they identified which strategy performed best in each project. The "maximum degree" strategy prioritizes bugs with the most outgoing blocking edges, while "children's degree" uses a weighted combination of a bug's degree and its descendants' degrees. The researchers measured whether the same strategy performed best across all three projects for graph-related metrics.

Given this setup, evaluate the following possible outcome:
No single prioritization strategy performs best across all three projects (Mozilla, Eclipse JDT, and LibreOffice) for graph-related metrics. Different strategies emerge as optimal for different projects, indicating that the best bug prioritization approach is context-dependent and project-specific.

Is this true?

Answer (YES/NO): YES